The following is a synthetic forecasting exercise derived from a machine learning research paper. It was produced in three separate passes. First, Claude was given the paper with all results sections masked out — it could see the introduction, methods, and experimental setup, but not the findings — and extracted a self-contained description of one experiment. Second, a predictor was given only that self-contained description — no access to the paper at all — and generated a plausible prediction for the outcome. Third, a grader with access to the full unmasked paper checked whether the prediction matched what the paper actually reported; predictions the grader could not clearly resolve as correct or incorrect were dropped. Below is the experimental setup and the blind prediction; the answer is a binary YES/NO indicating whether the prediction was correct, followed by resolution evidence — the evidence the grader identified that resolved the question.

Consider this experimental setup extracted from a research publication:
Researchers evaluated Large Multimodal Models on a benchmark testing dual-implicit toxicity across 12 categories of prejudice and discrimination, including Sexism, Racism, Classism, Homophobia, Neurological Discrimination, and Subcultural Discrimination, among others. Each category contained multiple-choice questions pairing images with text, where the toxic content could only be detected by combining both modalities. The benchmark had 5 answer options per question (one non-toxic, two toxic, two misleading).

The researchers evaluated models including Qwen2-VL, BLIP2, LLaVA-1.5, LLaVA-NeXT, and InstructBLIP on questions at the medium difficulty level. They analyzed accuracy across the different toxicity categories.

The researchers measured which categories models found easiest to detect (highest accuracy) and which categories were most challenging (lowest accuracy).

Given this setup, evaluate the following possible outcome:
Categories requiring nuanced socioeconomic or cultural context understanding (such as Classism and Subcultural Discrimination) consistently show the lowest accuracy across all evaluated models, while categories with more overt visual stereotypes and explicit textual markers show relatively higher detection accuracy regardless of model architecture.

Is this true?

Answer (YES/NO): YES